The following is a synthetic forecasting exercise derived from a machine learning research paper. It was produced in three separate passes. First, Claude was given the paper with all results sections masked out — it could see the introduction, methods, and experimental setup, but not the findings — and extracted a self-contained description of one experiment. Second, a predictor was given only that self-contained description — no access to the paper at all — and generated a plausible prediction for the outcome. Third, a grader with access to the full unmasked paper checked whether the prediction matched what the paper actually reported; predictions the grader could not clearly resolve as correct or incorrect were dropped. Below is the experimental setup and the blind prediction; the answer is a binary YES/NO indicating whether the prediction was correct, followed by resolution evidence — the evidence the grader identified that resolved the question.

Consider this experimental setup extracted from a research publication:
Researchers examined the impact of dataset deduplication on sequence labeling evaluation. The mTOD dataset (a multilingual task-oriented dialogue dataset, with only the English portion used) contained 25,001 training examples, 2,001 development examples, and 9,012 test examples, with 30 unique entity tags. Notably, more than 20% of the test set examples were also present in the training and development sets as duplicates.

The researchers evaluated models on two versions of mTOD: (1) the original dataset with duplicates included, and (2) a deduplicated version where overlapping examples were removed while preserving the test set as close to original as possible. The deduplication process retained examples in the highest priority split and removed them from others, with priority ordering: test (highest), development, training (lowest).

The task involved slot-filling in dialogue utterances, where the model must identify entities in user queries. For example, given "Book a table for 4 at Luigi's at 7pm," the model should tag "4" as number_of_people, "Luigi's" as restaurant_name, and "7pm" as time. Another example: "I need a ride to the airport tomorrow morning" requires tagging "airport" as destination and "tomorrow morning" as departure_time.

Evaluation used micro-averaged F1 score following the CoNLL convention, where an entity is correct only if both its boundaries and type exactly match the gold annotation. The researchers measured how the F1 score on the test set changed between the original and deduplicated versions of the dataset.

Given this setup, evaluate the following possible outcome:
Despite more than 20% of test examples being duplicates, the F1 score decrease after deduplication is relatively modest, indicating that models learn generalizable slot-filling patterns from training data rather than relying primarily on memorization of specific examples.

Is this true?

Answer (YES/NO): YES